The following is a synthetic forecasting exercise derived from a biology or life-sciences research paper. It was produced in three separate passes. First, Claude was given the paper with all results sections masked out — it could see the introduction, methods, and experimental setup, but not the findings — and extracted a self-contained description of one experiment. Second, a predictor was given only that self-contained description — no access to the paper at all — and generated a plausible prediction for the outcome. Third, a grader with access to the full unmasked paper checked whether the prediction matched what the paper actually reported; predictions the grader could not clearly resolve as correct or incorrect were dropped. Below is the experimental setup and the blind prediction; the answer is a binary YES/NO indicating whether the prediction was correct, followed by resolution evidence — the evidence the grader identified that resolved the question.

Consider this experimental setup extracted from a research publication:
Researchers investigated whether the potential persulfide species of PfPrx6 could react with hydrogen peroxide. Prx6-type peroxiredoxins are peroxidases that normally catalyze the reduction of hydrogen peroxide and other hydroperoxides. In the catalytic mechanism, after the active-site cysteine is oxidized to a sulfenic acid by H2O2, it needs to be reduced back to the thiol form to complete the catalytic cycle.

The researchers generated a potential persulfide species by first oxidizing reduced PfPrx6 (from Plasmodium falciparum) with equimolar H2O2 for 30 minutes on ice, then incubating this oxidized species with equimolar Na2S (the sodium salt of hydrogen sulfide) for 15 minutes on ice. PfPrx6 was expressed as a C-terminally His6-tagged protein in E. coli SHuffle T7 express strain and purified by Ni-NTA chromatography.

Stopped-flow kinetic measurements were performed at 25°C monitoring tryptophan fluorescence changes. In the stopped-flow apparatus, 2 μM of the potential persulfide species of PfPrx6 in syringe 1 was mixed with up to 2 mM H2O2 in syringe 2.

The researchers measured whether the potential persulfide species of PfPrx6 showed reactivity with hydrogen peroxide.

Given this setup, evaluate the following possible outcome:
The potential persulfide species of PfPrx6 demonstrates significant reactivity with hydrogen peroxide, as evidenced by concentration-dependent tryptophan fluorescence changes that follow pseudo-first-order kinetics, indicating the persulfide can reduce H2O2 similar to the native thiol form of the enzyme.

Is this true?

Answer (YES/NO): NO